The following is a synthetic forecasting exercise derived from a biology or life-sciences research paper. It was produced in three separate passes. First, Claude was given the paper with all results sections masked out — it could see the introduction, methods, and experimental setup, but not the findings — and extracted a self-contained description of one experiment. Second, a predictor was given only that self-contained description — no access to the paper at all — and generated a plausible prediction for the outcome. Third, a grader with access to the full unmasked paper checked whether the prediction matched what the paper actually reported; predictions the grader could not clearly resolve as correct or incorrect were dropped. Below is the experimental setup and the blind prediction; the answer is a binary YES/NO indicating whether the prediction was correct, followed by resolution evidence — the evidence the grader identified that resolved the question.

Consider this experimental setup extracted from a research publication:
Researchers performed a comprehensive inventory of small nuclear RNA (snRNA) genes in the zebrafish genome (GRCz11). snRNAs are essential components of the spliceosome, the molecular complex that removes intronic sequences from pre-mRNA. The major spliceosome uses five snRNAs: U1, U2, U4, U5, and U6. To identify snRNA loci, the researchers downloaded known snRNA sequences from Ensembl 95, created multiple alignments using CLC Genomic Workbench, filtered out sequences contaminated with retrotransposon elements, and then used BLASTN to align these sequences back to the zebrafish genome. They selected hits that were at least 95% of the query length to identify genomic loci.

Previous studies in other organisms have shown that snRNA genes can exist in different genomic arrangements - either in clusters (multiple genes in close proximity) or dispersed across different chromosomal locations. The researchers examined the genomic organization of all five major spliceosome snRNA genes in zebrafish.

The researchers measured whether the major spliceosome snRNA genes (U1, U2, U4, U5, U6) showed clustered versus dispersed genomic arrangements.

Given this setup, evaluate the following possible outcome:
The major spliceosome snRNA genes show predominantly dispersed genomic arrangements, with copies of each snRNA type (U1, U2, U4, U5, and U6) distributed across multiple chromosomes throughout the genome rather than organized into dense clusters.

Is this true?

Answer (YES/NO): NO